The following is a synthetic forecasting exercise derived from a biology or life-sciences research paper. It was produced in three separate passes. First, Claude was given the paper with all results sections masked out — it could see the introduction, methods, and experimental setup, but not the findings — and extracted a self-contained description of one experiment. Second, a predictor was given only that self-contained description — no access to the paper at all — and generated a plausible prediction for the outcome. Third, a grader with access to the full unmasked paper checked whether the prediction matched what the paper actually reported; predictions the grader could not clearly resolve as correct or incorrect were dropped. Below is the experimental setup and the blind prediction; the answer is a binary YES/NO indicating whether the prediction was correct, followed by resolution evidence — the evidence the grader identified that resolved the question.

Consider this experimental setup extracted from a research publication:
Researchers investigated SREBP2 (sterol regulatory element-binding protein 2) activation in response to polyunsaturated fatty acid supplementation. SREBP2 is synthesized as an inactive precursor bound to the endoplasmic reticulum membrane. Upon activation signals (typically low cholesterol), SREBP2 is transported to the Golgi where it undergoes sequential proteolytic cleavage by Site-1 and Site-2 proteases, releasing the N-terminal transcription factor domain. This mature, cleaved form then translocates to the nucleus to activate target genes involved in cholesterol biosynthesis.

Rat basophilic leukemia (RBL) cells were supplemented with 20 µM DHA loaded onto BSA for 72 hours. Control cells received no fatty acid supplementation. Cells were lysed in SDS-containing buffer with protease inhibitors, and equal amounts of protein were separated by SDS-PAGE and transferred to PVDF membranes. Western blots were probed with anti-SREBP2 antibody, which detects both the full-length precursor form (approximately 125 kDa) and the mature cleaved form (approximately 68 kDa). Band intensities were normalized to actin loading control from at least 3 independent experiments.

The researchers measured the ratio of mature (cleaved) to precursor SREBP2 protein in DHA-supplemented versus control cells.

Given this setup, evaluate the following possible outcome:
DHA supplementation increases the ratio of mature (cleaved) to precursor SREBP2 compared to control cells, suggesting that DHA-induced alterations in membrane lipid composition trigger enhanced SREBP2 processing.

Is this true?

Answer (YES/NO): YES